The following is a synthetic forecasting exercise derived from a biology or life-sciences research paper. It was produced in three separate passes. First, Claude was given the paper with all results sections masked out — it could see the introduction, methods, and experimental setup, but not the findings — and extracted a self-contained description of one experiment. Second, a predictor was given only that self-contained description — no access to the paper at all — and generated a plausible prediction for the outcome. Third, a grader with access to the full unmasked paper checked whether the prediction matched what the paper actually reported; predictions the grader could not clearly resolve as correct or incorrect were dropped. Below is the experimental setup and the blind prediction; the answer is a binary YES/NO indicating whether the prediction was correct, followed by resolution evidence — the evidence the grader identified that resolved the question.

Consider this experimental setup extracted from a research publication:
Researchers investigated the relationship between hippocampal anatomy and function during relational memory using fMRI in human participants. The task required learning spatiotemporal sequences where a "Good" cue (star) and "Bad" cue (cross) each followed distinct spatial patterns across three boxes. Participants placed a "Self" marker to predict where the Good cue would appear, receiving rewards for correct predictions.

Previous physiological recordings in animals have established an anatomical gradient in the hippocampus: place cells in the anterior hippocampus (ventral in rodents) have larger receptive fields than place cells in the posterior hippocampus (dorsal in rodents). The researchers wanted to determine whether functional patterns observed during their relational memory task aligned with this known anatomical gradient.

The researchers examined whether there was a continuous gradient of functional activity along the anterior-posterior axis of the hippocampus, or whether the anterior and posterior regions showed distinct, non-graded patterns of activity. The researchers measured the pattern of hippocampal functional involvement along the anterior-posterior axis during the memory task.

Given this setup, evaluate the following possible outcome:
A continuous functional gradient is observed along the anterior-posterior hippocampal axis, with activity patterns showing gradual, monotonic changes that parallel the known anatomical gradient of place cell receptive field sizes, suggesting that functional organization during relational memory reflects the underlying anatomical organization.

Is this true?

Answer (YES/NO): YES